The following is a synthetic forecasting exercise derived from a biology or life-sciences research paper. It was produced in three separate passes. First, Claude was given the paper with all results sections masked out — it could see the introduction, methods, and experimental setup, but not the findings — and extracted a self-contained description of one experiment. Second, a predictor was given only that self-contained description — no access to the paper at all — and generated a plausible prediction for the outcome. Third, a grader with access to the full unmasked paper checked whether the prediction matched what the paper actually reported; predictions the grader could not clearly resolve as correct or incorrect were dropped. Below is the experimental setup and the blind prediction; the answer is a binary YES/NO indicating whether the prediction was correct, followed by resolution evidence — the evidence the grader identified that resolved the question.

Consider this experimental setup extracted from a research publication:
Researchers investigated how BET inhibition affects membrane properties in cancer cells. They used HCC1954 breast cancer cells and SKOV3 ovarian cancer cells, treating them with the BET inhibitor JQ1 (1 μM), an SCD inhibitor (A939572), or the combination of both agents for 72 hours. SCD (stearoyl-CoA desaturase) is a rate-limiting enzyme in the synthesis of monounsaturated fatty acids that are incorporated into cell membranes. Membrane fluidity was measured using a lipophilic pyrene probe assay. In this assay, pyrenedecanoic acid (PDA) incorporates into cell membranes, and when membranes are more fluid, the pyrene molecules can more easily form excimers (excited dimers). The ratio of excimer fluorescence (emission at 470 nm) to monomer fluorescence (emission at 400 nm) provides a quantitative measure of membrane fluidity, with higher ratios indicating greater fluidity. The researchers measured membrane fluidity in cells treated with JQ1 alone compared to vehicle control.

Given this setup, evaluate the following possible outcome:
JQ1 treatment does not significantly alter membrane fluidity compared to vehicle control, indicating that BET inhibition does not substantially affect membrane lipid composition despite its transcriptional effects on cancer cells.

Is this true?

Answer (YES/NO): NO